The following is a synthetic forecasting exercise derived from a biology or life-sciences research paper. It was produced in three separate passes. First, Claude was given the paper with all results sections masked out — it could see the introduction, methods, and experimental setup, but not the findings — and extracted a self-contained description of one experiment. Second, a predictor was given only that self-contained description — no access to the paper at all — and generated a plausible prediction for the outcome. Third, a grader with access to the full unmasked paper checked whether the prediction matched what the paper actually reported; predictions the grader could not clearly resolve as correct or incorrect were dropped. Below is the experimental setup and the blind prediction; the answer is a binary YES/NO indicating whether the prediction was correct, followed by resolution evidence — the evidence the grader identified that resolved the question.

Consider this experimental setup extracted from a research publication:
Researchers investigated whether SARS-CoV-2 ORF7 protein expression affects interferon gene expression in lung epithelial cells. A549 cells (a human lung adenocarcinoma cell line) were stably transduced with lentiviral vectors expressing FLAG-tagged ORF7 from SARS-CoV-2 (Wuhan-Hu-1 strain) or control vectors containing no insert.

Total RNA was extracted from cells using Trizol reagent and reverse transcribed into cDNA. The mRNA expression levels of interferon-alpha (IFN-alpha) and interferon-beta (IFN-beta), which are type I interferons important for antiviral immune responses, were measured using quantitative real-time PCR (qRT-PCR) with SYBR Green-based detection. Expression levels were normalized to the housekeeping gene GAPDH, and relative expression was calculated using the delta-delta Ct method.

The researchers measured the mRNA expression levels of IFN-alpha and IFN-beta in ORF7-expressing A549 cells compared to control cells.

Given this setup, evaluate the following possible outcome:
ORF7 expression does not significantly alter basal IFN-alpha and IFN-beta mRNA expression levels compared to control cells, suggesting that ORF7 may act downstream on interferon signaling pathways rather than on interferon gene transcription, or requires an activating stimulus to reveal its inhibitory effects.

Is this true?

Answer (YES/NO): NO